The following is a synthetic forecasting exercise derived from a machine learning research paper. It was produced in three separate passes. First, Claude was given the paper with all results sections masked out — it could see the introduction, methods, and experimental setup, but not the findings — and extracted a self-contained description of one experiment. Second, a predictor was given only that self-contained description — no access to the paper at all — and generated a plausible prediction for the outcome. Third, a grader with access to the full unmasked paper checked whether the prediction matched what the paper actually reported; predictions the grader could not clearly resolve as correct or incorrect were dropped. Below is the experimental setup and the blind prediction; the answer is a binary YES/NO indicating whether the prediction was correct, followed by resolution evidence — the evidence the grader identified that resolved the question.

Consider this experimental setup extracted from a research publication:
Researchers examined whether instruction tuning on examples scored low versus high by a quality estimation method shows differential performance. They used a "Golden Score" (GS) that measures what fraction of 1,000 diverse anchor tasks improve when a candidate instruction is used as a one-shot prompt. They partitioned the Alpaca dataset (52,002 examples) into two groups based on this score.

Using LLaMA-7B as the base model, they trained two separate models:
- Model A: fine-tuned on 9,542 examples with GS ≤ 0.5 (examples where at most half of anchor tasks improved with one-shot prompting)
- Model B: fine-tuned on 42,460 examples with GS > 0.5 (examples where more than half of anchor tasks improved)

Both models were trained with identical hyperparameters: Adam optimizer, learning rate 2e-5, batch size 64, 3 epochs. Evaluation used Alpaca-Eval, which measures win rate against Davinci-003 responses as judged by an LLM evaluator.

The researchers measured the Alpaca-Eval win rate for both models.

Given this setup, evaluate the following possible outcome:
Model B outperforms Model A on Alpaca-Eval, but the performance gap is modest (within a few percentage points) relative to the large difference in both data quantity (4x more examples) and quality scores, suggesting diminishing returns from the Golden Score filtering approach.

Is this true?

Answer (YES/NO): NO